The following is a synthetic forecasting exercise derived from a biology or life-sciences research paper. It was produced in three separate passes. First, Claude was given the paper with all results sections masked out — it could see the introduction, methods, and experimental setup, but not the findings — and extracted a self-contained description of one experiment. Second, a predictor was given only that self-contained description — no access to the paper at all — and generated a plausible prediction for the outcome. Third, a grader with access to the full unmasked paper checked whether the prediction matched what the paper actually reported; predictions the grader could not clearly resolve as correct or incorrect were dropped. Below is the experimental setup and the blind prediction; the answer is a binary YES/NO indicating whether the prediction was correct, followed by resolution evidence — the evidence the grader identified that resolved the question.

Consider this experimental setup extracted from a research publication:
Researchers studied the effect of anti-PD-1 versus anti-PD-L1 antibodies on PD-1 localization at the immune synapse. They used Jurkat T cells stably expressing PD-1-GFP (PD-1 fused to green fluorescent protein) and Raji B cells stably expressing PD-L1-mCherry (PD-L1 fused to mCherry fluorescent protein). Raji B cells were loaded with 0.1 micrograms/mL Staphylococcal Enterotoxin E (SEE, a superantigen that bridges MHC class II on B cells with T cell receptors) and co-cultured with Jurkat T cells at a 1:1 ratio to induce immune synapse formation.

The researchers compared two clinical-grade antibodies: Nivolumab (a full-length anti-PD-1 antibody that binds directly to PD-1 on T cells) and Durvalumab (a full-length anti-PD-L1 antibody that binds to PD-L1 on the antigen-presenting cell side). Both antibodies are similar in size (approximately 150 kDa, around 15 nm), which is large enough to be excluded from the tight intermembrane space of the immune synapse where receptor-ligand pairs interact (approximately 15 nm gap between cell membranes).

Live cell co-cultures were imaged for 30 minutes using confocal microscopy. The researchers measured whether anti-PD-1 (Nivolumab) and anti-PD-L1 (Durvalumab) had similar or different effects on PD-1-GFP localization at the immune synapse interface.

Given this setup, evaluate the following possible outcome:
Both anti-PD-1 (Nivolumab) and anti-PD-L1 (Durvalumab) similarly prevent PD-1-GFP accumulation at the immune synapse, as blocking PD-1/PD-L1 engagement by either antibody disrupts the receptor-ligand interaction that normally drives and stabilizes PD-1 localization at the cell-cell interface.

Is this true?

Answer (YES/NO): NO